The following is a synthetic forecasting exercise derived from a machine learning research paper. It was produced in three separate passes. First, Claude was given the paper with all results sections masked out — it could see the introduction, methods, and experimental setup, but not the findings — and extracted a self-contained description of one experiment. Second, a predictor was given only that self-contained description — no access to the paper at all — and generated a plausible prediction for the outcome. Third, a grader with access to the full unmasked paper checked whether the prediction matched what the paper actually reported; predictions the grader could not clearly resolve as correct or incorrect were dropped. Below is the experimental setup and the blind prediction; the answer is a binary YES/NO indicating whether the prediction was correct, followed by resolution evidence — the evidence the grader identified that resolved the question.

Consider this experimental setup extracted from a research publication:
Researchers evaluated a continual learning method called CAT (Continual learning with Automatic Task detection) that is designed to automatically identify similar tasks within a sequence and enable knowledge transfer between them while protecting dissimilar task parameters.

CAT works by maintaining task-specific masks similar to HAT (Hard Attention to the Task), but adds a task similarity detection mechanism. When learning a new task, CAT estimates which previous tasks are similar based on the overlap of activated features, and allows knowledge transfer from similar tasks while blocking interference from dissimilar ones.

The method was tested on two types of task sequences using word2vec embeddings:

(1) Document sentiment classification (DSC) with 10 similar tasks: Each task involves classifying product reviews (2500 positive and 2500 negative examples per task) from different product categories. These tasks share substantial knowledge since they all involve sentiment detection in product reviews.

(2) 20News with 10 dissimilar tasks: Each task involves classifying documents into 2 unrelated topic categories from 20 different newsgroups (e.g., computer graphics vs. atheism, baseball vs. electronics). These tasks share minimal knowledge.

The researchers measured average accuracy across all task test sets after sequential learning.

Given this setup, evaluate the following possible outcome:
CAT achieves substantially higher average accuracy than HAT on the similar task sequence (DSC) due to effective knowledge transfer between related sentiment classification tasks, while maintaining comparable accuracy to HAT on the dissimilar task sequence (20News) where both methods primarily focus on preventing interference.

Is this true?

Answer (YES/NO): NO